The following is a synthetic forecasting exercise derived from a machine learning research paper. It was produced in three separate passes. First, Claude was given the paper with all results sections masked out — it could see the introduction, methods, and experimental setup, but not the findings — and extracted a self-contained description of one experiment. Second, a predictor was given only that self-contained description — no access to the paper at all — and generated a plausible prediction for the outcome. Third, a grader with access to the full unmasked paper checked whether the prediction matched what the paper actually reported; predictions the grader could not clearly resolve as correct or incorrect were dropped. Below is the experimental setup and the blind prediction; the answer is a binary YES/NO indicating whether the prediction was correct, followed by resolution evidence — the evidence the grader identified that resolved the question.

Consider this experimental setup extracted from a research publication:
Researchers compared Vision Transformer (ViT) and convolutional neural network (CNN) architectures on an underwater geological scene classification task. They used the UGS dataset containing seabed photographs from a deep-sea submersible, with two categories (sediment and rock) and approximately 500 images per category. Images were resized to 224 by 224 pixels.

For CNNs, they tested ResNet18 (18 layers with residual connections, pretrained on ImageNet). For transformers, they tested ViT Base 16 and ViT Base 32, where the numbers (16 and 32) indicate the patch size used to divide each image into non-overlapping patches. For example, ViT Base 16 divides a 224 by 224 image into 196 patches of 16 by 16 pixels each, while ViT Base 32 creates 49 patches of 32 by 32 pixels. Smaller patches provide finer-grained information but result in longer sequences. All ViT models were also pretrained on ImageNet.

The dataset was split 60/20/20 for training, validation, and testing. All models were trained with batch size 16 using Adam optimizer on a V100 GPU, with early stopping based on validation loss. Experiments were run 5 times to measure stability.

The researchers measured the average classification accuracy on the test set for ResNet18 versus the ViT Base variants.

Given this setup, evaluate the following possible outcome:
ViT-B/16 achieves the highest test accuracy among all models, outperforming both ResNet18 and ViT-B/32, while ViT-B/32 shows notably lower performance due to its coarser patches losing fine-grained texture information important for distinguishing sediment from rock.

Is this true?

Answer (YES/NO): NO